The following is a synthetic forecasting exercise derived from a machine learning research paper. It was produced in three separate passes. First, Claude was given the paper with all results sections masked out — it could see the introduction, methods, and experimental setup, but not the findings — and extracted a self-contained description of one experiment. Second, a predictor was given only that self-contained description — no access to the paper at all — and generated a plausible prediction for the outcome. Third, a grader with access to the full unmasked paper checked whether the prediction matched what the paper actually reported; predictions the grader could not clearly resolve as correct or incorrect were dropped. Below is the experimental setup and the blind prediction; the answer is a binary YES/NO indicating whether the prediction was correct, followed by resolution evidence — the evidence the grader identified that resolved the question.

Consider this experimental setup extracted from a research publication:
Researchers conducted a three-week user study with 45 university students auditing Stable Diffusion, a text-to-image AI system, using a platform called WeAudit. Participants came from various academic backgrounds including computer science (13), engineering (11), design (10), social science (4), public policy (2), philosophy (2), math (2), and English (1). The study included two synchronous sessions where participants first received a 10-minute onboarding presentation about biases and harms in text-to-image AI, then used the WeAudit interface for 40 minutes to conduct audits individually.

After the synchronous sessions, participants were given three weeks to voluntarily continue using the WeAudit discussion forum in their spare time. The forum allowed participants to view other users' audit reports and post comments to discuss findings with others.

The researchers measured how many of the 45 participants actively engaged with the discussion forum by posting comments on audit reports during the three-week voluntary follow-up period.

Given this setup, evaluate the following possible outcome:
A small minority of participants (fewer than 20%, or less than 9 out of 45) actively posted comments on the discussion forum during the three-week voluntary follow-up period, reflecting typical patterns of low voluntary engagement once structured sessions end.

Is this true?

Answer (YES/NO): NO